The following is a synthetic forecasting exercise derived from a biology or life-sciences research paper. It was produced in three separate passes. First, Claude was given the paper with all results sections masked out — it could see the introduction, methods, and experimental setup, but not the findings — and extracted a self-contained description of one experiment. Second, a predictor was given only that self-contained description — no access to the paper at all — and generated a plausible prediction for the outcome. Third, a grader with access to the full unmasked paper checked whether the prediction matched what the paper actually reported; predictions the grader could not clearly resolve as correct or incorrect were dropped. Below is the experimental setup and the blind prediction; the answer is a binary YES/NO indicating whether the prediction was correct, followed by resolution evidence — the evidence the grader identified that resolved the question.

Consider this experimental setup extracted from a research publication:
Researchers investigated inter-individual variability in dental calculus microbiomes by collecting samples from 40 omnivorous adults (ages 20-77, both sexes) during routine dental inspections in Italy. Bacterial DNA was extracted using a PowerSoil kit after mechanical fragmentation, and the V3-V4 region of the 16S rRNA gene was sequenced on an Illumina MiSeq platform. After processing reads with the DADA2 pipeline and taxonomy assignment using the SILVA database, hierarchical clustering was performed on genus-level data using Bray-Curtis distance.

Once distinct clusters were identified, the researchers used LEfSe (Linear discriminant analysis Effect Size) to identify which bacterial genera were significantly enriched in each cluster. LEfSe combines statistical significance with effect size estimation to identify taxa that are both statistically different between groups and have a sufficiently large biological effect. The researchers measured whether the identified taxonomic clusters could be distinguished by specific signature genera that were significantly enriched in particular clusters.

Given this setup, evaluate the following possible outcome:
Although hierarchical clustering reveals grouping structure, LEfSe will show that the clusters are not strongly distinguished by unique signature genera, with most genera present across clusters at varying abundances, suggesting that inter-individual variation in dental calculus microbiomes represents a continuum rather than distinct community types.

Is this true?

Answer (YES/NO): NO